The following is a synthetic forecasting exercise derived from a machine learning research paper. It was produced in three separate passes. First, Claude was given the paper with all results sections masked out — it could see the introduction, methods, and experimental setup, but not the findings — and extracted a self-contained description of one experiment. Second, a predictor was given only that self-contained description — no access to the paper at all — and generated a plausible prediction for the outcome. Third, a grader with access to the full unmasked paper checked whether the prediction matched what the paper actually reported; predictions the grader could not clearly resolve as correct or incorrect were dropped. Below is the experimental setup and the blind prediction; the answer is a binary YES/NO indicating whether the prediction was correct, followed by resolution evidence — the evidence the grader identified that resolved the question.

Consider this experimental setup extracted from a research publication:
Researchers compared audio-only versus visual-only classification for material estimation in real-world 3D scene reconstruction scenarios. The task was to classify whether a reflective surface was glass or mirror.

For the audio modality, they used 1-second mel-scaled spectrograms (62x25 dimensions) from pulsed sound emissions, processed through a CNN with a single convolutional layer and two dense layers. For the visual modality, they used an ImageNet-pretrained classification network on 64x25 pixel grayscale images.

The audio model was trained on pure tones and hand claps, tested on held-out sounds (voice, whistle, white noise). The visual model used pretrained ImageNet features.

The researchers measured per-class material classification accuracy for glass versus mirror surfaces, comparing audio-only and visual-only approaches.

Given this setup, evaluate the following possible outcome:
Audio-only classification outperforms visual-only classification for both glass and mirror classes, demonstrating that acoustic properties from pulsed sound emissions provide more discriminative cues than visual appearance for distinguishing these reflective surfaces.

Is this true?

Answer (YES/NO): NO